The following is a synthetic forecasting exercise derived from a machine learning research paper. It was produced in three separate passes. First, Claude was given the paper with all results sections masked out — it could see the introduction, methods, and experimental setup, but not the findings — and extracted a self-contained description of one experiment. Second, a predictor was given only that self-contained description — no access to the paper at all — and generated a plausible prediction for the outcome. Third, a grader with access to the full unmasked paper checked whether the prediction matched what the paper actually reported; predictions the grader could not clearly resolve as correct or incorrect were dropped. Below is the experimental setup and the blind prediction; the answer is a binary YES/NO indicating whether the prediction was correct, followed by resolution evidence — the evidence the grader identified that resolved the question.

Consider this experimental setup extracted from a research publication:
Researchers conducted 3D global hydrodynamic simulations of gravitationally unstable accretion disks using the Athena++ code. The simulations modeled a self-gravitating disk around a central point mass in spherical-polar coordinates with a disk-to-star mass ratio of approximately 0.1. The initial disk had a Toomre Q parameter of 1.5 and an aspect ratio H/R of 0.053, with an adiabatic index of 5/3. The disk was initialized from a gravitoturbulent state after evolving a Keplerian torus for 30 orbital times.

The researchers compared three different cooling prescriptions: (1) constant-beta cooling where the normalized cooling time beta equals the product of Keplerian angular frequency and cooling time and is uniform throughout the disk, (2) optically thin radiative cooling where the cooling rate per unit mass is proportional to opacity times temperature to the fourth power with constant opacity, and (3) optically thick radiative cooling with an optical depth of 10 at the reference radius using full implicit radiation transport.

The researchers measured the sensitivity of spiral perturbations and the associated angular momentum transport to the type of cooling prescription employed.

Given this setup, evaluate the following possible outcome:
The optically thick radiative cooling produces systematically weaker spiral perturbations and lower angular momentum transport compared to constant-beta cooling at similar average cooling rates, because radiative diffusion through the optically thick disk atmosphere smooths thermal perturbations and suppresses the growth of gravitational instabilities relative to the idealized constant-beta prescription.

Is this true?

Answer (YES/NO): NO